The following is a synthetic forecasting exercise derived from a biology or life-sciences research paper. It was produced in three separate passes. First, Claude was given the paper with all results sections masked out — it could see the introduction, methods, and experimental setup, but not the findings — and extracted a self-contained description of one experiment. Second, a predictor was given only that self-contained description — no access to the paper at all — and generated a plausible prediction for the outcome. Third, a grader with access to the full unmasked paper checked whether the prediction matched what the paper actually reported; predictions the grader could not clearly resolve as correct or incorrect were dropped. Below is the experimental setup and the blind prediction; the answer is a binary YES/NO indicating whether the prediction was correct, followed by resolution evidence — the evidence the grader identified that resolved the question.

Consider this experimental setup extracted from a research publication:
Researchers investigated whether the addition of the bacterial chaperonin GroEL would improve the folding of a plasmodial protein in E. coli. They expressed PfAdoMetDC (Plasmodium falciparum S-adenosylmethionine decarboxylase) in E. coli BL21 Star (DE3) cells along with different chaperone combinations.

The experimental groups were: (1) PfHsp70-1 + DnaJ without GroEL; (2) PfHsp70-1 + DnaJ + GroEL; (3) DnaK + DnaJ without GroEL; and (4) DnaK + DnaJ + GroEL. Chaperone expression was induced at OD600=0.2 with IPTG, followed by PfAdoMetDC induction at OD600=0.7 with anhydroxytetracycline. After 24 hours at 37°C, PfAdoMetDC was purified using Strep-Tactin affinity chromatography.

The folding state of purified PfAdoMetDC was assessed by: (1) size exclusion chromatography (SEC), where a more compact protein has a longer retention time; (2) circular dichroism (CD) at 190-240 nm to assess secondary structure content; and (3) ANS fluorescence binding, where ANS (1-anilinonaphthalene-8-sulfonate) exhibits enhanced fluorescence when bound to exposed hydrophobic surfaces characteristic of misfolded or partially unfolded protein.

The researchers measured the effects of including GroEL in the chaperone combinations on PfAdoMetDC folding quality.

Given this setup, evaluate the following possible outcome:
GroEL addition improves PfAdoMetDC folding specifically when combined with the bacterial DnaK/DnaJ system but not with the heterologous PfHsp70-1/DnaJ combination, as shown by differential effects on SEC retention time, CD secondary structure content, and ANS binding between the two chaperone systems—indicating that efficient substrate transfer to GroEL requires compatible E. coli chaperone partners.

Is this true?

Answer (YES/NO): YES